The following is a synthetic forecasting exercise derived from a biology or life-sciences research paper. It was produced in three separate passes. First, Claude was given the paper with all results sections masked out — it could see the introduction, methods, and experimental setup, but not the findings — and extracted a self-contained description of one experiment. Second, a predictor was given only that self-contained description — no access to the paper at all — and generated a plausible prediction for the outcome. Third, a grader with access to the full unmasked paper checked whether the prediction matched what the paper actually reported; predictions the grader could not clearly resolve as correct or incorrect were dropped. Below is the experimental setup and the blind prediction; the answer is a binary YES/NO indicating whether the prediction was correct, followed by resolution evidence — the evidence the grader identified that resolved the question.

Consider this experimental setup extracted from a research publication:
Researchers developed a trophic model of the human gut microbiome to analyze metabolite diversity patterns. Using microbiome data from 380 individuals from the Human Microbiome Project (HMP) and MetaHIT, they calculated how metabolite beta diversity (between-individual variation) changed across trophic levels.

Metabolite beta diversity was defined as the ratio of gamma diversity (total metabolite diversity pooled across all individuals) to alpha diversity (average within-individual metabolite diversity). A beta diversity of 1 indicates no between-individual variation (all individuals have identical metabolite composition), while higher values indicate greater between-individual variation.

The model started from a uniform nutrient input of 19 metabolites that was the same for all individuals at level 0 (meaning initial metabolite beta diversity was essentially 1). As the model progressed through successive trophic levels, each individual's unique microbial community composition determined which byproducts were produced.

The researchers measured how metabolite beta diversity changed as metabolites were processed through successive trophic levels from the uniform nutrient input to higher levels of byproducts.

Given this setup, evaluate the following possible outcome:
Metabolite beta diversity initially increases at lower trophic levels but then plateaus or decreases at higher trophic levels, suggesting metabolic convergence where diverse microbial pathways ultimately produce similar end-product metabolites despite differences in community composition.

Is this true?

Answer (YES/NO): NO